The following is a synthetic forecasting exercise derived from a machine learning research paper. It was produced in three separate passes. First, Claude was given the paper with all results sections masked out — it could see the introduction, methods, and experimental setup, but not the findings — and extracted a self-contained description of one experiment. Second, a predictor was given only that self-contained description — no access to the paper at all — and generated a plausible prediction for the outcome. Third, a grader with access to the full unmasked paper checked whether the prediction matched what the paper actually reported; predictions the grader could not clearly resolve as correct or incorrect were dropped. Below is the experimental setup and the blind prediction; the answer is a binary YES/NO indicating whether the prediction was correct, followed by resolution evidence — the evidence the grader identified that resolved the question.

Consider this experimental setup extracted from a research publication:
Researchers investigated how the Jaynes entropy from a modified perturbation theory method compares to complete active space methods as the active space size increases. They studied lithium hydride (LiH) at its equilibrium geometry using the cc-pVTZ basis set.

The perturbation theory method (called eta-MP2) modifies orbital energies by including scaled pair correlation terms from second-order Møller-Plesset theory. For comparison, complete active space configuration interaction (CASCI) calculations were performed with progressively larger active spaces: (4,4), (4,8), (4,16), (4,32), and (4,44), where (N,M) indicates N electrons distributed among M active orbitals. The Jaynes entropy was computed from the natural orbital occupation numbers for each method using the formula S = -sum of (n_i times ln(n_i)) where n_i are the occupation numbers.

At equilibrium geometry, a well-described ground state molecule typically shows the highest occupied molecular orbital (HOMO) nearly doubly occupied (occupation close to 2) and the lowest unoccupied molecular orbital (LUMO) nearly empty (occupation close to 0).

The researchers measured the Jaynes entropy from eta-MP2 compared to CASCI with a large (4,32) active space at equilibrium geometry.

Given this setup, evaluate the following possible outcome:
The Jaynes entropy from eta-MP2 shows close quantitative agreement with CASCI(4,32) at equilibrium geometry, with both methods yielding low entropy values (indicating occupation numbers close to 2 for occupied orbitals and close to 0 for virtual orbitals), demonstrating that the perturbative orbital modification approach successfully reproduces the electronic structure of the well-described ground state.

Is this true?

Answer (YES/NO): NO